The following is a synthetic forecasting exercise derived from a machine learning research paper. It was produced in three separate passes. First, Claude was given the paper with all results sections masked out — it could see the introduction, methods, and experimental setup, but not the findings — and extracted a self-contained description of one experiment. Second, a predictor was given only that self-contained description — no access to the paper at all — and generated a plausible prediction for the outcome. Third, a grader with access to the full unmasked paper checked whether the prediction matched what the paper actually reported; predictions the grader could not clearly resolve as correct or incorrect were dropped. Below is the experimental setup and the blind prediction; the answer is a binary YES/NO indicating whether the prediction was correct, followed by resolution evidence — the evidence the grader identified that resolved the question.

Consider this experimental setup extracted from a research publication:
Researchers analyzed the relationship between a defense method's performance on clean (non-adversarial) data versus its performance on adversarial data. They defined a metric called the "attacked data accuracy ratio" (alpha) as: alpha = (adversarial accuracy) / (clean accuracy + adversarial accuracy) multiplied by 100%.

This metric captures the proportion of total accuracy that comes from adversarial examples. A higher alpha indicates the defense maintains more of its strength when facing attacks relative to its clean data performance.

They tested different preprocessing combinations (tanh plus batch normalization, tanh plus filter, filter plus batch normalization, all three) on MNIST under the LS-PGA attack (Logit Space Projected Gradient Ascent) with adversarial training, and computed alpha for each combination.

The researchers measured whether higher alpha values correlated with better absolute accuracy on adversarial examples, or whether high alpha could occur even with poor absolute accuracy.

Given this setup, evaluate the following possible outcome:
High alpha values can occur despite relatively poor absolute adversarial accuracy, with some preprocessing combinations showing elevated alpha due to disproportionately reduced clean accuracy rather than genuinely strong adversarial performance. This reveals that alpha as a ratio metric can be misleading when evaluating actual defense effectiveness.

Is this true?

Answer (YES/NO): NO